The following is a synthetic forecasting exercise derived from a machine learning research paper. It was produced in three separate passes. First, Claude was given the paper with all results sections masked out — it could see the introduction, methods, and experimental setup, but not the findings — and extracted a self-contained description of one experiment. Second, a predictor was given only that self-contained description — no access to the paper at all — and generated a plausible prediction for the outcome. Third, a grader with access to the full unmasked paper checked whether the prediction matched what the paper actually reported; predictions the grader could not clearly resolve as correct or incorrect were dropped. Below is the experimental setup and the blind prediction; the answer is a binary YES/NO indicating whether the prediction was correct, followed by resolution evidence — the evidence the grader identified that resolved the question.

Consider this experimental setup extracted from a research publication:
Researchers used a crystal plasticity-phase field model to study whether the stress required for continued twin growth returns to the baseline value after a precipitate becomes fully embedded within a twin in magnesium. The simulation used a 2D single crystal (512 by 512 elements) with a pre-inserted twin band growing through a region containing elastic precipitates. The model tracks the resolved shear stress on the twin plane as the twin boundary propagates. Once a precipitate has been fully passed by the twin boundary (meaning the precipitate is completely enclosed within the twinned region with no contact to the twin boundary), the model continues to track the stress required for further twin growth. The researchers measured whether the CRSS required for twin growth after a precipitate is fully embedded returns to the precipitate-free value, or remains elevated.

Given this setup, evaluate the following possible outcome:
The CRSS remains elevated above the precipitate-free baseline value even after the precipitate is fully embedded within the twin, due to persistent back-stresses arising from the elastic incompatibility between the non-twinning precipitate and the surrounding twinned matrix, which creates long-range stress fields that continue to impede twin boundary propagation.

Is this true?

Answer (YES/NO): NO